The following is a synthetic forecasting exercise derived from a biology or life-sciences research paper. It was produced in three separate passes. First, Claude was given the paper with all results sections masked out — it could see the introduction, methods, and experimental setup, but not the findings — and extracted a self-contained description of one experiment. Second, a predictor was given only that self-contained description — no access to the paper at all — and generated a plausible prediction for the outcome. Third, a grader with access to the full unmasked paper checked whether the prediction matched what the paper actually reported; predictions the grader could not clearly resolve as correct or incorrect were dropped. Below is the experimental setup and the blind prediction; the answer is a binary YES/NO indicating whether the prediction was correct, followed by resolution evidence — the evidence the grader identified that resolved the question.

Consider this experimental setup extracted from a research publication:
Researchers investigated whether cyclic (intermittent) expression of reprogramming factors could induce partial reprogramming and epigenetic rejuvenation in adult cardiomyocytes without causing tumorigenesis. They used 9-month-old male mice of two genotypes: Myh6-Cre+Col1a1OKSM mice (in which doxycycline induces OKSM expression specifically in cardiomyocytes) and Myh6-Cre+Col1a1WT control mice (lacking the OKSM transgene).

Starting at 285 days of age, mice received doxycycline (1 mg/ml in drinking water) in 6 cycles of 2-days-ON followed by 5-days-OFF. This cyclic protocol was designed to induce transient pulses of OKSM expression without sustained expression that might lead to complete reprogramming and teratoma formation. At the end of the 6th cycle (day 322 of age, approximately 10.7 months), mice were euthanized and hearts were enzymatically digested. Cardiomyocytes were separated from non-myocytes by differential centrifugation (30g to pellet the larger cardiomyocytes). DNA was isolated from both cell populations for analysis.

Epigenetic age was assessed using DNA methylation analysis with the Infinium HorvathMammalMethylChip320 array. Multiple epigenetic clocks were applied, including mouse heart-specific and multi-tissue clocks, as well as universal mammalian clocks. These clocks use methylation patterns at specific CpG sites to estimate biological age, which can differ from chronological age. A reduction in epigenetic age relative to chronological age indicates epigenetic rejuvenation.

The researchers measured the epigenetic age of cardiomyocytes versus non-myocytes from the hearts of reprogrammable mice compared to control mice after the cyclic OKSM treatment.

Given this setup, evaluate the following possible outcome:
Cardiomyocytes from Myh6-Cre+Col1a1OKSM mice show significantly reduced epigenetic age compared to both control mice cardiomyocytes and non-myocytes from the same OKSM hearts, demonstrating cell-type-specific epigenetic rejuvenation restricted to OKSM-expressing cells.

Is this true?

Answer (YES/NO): YES